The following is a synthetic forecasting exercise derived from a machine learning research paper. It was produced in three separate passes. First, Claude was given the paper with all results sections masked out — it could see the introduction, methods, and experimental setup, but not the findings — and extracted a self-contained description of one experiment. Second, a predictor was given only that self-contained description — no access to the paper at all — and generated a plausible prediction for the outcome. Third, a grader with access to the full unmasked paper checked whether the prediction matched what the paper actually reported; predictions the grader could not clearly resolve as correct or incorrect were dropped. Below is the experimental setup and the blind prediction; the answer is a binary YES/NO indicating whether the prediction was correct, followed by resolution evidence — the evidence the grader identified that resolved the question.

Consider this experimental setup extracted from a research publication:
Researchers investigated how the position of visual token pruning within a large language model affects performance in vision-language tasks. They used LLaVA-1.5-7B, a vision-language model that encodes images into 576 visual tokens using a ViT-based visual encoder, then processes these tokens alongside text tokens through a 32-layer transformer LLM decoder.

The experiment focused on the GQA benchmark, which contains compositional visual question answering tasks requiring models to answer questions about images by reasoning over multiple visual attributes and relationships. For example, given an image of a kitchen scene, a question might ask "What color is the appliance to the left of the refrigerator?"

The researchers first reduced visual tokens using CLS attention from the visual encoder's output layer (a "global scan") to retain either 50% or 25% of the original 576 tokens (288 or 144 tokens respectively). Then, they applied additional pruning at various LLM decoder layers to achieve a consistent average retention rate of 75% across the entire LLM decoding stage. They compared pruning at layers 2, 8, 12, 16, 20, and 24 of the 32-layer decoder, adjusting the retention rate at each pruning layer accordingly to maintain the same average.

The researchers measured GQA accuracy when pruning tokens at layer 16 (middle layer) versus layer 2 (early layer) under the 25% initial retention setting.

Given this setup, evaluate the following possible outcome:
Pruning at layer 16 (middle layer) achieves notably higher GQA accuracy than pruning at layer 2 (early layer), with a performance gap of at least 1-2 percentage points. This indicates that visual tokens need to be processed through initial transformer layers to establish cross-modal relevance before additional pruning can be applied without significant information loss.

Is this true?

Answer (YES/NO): YES